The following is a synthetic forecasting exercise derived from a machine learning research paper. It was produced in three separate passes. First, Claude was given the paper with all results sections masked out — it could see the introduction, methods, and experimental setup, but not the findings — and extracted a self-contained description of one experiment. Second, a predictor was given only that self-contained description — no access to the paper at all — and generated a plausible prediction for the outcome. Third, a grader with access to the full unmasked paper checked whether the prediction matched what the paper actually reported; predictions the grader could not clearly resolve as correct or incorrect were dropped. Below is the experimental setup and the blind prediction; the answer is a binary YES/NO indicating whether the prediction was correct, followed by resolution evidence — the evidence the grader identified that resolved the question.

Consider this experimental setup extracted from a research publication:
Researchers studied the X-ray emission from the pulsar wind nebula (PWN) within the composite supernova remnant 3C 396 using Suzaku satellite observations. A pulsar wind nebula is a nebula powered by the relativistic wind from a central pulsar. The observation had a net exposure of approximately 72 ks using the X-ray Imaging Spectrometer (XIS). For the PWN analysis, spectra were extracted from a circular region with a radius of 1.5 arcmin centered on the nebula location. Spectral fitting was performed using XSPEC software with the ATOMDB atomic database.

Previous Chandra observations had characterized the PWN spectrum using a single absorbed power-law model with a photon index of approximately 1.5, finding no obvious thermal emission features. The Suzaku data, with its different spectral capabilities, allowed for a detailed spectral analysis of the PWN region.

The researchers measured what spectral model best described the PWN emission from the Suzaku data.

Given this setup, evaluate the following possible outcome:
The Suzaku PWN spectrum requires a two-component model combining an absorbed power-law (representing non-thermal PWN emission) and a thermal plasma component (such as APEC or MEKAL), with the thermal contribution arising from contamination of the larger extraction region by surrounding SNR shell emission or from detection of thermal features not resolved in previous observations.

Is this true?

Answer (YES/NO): YES